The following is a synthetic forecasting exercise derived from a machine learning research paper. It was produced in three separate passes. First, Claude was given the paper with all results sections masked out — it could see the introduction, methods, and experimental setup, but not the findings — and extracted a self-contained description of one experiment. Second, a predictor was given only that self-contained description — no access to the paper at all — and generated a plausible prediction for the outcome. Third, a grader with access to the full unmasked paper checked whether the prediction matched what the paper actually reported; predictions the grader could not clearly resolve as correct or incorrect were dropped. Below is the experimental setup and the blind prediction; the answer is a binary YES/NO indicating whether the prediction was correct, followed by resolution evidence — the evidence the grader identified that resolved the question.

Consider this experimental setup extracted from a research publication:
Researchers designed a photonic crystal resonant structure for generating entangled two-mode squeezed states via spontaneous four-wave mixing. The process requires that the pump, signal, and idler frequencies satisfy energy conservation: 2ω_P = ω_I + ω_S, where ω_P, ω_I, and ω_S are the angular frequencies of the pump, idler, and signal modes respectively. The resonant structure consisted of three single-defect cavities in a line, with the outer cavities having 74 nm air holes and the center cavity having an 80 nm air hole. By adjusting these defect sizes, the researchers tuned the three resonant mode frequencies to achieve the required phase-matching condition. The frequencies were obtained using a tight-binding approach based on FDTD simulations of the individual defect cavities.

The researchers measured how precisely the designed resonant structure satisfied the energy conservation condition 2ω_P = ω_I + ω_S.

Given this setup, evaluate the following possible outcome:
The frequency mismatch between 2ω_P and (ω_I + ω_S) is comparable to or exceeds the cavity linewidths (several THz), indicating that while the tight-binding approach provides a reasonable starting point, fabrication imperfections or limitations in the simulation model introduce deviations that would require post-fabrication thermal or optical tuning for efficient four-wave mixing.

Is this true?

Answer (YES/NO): NO